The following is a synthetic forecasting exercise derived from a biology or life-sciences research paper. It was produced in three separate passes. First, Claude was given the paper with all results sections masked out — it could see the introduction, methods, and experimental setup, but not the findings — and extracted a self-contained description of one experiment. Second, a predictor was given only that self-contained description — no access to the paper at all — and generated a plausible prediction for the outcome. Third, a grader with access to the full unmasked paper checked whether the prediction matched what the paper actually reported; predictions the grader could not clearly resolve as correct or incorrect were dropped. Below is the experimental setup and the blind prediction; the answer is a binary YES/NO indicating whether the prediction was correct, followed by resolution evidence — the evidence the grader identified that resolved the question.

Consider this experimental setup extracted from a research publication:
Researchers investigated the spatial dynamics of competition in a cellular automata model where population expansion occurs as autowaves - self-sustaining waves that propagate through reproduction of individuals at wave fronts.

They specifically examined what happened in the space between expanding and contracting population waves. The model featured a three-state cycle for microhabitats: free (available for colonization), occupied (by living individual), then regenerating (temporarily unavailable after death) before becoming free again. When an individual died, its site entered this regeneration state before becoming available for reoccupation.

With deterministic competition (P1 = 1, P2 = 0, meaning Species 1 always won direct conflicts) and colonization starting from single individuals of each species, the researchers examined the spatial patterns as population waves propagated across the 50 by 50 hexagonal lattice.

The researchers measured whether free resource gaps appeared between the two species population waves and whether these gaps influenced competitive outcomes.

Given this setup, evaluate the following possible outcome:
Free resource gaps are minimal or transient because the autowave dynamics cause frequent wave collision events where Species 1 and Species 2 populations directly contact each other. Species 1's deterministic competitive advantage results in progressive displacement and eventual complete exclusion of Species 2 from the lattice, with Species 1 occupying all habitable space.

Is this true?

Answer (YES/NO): YES